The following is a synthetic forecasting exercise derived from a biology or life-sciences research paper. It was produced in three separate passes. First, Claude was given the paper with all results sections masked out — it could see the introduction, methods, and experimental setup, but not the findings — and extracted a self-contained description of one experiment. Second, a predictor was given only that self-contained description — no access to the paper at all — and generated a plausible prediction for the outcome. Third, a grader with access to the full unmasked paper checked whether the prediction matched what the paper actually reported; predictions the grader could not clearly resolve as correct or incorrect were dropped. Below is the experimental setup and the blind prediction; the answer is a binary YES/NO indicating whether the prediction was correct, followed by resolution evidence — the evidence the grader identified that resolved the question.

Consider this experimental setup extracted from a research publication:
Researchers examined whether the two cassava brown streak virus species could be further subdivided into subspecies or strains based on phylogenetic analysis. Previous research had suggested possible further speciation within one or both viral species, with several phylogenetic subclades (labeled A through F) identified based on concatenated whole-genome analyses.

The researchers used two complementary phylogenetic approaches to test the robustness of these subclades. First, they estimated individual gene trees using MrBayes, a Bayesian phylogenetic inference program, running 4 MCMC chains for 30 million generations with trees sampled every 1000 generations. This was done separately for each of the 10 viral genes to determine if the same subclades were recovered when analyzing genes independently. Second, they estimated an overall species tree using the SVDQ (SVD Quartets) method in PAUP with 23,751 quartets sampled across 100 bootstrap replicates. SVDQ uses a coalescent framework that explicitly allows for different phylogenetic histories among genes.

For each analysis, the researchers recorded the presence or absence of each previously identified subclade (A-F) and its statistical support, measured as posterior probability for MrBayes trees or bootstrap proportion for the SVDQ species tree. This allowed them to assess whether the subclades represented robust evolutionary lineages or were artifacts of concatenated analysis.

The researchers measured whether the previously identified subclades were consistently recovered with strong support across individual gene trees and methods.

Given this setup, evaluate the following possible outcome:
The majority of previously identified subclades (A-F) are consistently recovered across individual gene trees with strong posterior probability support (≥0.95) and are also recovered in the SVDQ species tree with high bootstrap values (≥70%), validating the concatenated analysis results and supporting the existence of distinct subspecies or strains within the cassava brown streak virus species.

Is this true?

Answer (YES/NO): NO